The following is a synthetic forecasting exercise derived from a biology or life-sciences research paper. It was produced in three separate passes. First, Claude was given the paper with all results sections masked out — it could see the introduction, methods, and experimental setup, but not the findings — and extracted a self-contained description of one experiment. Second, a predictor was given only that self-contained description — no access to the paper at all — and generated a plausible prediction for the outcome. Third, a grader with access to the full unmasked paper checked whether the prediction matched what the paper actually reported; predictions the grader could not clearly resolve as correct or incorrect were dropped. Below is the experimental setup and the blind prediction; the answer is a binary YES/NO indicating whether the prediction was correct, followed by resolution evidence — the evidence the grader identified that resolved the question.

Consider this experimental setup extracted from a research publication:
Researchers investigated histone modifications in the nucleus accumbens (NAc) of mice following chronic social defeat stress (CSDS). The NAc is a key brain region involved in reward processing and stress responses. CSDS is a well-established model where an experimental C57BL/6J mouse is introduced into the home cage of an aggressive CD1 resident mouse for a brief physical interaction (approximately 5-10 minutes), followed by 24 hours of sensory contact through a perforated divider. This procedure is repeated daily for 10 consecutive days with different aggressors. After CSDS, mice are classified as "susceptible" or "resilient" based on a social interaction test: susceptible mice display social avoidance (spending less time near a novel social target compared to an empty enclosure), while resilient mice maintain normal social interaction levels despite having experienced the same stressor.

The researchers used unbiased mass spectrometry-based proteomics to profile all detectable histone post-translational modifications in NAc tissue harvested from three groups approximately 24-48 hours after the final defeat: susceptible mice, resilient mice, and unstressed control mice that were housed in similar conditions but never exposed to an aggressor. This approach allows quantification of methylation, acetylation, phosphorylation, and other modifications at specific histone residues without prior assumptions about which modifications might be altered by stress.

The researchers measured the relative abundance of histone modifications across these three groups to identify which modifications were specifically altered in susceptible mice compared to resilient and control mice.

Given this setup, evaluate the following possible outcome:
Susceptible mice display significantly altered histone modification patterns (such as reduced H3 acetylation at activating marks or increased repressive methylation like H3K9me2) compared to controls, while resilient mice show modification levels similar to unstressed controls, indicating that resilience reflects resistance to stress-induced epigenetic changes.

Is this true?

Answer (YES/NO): NO